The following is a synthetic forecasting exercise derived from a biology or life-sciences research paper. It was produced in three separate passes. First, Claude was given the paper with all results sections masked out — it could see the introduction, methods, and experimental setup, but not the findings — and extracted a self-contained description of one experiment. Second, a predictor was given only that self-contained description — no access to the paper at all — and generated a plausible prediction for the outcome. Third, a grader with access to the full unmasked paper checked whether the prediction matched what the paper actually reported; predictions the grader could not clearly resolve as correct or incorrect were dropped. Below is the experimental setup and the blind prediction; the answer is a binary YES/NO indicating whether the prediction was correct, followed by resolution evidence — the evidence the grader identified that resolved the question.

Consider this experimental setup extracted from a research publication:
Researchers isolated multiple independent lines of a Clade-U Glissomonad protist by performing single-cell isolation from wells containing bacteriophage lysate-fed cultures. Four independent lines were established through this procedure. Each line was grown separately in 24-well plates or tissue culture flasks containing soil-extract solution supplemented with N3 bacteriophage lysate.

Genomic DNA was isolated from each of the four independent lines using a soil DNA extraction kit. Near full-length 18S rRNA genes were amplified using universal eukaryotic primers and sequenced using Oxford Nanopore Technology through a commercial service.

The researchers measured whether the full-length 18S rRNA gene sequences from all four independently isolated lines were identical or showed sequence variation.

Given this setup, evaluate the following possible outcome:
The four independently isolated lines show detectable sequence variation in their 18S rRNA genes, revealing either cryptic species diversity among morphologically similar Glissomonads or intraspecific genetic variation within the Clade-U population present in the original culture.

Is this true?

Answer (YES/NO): NO